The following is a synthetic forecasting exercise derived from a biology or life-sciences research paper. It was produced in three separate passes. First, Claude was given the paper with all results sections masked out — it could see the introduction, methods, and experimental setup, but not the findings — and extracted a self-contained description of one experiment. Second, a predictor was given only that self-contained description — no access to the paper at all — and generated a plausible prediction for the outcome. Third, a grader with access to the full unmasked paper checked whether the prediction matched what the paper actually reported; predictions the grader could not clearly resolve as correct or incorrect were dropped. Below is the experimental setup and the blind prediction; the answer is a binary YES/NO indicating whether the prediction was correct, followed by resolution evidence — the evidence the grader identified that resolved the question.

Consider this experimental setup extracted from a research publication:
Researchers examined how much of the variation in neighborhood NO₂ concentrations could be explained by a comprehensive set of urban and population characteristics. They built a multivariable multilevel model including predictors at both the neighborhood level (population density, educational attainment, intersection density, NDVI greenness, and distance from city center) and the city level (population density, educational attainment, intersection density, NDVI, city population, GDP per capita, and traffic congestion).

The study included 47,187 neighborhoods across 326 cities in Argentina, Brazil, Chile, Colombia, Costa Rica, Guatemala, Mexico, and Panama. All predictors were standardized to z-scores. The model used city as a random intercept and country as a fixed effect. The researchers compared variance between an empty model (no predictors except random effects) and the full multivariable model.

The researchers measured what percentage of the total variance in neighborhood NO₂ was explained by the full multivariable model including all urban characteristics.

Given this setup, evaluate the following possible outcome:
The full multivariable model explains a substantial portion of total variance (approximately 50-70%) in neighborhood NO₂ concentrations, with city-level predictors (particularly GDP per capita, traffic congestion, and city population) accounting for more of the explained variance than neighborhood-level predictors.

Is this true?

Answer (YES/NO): NO